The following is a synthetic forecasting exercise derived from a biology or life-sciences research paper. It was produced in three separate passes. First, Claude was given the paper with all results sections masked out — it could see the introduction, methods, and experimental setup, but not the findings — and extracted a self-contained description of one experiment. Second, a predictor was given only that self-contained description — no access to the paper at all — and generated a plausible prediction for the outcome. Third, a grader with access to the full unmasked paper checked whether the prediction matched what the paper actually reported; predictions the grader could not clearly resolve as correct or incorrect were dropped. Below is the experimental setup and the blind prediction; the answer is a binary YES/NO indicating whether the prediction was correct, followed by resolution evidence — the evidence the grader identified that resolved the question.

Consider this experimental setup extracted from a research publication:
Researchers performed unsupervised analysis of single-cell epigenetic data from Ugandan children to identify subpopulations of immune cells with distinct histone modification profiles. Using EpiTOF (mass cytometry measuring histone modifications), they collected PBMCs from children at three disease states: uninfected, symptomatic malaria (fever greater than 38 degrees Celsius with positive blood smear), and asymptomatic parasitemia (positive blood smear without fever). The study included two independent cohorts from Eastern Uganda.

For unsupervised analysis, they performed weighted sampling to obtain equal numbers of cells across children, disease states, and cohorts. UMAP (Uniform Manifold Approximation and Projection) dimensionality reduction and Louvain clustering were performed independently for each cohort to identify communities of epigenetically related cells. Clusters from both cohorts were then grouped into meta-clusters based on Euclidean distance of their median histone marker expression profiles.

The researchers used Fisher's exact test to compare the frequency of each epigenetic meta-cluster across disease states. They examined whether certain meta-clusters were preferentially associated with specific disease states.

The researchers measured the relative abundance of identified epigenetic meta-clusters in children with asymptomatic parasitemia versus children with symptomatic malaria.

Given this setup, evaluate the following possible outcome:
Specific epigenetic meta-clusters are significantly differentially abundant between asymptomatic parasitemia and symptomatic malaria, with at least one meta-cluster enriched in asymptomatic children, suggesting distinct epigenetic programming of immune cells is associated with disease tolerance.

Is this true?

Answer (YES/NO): YES